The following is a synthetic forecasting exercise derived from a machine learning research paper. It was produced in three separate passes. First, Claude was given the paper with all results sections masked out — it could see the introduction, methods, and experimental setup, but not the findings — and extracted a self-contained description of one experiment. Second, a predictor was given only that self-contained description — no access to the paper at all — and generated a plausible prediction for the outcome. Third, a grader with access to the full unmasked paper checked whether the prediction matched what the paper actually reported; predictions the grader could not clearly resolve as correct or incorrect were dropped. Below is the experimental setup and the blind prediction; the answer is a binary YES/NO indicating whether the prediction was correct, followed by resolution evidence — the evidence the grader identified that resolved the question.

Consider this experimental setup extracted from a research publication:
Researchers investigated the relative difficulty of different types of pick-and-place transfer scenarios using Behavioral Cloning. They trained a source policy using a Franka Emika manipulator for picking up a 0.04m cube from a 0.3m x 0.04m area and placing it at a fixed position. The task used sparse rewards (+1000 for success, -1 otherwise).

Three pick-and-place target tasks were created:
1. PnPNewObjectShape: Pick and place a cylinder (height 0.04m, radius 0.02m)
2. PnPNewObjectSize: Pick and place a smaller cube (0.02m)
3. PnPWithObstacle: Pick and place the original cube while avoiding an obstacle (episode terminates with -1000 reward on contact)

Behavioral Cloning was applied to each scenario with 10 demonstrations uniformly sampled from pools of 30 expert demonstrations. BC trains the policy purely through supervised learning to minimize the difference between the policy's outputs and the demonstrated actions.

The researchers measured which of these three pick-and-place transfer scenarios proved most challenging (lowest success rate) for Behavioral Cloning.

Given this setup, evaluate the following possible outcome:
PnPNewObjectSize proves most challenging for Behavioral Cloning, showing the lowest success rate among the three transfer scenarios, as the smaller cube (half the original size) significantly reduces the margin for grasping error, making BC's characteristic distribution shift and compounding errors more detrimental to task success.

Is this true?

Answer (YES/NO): NO